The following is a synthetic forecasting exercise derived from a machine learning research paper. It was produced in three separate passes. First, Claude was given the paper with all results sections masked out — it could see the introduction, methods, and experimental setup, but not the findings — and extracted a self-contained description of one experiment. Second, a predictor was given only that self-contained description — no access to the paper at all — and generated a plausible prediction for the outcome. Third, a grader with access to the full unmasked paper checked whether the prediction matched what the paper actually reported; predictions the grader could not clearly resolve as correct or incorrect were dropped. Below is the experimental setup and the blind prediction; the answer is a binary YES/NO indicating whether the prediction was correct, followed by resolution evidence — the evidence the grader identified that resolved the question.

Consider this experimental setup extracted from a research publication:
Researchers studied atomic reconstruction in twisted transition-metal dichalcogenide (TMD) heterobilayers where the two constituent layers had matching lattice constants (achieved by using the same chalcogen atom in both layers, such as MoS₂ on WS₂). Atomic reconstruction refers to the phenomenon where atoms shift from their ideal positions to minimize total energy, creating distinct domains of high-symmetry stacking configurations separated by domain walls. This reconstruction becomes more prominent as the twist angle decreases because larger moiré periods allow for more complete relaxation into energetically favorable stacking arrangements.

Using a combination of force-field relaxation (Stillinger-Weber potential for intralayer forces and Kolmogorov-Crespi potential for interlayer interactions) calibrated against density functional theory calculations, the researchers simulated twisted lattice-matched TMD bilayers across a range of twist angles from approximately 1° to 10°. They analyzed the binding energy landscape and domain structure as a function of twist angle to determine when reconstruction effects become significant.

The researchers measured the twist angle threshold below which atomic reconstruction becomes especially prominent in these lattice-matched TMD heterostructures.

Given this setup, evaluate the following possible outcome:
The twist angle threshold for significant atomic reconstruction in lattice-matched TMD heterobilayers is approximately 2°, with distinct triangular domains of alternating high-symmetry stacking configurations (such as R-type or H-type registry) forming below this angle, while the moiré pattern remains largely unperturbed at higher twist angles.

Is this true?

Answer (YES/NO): NO